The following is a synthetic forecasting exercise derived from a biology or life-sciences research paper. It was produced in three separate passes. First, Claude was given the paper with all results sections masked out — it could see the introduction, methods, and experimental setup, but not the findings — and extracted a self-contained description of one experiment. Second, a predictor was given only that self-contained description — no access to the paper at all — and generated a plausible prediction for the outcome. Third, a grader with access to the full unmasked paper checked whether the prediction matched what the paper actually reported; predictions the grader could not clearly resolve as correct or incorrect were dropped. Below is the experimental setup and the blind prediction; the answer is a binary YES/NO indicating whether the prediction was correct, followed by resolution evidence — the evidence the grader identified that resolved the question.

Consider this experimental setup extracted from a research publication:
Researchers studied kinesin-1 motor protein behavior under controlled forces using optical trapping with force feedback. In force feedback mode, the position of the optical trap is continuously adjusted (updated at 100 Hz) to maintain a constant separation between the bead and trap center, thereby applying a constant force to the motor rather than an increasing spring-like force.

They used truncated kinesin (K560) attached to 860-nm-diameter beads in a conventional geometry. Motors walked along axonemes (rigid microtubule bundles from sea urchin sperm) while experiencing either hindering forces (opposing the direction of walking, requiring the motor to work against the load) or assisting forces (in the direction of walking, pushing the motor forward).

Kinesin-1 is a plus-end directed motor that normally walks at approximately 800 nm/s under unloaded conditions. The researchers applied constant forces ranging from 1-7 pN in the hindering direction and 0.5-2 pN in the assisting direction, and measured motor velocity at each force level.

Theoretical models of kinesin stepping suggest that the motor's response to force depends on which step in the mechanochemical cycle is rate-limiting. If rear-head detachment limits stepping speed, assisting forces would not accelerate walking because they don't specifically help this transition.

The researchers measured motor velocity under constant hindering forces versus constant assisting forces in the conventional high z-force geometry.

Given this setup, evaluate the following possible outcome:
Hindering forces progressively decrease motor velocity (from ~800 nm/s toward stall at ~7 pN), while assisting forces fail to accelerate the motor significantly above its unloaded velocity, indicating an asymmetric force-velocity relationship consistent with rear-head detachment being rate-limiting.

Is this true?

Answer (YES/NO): YES